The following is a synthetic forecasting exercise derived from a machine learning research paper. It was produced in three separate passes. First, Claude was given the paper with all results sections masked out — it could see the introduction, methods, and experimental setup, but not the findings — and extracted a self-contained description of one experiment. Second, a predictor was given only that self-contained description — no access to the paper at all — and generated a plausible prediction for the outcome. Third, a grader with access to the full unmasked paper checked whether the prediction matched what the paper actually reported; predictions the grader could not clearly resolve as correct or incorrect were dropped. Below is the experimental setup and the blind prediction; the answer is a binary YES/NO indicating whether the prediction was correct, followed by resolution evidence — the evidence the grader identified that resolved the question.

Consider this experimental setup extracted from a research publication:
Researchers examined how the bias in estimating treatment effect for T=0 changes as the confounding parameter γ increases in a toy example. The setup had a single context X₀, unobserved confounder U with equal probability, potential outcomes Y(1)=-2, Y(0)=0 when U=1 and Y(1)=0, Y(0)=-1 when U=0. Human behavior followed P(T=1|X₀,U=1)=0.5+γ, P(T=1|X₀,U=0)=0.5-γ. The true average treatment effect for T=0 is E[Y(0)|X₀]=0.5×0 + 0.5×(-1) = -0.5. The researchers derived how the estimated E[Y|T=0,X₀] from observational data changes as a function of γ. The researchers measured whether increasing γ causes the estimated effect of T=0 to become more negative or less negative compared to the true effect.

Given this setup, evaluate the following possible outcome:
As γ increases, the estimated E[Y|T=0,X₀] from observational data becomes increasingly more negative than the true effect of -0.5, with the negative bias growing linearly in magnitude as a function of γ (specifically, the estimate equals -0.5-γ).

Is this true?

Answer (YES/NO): NO